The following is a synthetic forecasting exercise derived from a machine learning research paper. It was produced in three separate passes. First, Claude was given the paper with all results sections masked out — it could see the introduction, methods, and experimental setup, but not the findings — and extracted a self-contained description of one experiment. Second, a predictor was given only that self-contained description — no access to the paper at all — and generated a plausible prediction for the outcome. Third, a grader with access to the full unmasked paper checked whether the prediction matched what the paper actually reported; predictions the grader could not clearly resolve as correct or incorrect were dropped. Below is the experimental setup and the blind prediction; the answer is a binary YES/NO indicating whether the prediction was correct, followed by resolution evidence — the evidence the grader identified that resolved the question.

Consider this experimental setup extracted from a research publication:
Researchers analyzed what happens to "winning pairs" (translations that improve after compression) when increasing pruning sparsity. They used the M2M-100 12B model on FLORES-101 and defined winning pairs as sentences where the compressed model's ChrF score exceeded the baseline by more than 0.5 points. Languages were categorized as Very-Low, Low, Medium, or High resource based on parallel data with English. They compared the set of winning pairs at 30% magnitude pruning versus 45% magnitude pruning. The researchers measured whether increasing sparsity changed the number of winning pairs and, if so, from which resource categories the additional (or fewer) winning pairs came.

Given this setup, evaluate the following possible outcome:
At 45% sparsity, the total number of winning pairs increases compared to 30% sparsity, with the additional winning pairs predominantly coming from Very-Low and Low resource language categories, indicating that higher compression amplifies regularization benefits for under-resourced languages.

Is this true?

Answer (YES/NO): NO